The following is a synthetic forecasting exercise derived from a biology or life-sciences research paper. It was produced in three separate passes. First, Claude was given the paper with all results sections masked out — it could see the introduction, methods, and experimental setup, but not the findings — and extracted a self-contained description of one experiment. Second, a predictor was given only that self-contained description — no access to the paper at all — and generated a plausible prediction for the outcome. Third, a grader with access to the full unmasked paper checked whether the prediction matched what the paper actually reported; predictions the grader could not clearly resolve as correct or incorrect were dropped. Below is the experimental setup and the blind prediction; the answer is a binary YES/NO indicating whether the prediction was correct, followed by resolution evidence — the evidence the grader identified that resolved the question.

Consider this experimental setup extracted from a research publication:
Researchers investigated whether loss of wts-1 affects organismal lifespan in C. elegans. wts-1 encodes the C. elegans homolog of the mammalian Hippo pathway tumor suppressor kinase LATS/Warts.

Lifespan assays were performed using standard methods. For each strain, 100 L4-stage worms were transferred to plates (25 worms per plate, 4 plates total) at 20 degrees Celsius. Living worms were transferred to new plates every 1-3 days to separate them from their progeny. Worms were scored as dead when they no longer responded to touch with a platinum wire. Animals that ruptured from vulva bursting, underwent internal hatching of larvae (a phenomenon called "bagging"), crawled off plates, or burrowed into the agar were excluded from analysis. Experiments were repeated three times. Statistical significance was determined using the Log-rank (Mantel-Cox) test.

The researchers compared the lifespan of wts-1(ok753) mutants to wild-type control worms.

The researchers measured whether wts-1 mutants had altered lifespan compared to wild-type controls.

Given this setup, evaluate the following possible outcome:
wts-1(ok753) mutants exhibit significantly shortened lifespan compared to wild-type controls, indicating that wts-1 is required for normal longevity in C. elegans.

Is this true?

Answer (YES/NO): YES